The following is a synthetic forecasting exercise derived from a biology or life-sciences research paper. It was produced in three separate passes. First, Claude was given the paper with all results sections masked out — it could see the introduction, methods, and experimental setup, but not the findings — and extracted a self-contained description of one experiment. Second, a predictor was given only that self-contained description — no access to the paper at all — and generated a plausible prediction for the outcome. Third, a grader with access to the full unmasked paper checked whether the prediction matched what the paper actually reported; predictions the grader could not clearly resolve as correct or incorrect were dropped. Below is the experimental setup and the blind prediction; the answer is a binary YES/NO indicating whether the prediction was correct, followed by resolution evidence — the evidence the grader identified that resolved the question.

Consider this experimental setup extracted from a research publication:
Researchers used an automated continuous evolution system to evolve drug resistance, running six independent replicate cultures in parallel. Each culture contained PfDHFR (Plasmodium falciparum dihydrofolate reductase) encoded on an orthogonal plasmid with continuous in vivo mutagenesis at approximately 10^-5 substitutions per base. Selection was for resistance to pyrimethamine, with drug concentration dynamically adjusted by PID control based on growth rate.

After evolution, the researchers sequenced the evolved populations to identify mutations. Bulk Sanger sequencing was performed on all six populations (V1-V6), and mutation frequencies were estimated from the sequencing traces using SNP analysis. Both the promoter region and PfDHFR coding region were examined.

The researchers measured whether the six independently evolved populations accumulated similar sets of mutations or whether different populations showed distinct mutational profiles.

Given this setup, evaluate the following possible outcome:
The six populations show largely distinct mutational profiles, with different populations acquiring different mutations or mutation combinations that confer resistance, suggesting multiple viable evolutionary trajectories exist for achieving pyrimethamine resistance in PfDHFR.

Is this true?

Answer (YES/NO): NO